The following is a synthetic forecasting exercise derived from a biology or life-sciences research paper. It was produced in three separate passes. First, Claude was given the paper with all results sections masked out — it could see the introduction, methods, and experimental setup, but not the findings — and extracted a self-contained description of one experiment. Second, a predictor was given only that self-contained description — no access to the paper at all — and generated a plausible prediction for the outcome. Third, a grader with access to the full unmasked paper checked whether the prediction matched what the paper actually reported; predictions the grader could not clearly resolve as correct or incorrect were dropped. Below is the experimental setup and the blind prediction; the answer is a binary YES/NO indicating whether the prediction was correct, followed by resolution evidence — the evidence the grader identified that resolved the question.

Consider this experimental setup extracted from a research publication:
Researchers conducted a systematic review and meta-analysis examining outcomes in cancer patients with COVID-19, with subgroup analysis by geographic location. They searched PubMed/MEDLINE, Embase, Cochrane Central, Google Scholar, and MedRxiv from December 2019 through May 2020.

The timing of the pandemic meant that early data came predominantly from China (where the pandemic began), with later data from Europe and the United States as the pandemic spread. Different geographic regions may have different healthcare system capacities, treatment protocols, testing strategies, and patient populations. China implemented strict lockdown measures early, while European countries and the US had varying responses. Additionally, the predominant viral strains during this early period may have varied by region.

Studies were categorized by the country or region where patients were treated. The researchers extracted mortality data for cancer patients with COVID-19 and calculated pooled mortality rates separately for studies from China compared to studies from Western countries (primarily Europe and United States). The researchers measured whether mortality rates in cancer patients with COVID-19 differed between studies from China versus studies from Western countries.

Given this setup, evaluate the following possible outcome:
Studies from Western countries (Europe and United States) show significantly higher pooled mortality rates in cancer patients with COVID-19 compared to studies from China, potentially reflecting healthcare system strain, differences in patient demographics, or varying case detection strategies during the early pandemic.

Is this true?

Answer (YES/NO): NO